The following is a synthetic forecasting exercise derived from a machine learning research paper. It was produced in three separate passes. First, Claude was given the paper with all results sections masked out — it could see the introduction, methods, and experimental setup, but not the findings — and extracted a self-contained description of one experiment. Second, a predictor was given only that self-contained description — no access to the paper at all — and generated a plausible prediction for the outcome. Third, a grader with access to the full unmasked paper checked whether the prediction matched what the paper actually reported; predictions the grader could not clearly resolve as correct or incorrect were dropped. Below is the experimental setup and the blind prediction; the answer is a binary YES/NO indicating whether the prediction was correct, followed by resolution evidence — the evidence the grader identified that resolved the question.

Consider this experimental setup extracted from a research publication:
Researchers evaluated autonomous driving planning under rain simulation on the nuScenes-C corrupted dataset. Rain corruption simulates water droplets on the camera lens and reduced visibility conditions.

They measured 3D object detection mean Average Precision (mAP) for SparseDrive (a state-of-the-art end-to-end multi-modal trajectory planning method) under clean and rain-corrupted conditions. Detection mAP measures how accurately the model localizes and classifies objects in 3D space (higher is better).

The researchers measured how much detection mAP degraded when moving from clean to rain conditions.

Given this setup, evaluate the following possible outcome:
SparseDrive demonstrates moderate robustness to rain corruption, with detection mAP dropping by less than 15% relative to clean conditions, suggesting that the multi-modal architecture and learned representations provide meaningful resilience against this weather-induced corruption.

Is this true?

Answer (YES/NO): NO